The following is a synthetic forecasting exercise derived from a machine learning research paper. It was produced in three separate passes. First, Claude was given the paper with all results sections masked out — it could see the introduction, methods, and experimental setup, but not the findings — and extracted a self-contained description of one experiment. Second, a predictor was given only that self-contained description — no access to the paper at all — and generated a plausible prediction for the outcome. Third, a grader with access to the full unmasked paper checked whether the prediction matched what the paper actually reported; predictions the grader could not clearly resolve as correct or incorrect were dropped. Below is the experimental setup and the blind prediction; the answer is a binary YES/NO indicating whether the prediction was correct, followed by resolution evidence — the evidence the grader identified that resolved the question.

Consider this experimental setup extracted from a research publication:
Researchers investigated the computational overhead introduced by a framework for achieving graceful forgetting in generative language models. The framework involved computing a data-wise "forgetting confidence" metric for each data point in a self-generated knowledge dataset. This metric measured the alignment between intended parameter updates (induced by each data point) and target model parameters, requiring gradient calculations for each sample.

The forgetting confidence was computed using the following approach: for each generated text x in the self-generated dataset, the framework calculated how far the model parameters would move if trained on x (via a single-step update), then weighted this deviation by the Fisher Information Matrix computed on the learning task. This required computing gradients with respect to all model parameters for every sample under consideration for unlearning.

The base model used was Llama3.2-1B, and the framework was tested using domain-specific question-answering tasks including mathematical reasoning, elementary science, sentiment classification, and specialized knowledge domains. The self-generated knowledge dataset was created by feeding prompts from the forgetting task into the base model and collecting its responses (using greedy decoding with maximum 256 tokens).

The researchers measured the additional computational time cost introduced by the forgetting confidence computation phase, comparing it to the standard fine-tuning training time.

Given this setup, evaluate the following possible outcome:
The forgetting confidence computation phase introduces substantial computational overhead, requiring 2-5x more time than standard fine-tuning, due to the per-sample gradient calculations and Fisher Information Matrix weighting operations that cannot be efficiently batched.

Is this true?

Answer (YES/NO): NO